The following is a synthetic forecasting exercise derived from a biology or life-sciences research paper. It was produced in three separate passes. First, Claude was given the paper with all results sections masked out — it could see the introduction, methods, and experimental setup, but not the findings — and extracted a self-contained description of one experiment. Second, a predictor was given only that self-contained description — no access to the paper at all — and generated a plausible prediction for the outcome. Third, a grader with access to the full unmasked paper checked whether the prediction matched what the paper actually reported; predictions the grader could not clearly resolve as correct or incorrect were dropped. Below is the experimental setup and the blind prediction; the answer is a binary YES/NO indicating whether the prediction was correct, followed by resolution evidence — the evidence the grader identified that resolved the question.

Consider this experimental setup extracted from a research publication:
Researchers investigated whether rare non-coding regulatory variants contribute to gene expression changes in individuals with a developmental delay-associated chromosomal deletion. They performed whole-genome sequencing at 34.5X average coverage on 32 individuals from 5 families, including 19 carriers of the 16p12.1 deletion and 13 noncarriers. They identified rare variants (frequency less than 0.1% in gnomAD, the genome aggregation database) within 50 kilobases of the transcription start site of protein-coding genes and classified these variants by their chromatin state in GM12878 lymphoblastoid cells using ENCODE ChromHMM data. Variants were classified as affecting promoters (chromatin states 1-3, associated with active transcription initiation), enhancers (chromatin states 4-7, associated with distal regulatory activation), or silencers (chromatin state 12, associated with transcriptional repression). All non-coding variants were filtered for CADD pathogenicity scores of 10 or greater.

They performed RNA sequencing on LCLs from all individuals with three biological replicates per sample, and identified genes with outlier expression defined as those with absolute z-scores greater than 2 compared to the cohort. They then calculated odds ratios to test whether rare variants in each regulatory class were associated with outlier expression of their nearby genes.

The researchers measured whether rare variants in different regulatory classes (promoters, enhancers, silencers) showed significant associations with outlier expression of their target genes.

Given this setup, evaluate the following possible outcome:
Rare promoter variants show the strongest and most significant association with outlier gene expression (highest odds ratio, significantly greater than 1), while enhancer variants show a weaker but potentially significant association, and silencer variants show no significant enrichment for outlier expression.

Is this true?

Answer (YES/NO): NO